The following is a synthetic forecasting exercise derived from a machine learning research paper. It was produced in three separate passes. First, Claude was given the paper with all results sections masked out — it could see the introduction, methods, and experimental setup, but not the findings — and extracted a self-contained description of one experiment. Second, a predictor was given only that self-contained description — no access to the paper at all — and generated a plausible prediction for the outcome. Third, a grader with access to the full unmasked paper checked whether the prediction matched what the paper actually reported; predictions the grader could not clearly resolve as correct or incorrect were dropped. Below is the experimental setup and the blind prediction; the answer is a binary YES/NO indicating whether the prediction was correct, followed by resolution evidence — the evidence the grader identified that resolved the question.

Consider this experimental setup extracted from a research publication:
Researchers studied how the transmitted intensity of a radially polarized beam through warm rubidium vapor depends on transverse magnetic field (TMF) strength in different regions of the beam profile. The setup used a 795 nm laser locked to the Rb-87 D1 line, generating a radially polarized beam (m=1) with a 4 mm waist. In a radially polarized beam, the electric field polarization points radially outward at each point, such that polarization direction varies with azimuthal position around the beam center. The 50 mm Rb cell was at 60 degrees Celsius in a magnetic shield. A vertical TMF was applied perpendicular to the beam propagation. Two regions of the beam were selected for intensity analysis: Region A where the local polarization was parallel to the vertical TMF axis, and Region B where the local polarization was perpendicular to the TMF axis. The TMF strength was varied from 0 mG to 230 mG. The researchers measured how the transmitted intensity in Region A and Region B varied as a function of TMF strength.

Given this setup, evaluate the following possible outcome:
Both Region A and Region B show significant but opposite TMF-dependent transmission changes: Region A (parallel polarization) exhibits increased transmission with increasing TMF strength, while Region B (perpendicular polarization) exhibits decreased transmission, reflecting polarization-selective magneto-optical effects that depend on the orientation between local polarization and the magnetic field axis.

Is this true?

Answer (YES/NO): NO